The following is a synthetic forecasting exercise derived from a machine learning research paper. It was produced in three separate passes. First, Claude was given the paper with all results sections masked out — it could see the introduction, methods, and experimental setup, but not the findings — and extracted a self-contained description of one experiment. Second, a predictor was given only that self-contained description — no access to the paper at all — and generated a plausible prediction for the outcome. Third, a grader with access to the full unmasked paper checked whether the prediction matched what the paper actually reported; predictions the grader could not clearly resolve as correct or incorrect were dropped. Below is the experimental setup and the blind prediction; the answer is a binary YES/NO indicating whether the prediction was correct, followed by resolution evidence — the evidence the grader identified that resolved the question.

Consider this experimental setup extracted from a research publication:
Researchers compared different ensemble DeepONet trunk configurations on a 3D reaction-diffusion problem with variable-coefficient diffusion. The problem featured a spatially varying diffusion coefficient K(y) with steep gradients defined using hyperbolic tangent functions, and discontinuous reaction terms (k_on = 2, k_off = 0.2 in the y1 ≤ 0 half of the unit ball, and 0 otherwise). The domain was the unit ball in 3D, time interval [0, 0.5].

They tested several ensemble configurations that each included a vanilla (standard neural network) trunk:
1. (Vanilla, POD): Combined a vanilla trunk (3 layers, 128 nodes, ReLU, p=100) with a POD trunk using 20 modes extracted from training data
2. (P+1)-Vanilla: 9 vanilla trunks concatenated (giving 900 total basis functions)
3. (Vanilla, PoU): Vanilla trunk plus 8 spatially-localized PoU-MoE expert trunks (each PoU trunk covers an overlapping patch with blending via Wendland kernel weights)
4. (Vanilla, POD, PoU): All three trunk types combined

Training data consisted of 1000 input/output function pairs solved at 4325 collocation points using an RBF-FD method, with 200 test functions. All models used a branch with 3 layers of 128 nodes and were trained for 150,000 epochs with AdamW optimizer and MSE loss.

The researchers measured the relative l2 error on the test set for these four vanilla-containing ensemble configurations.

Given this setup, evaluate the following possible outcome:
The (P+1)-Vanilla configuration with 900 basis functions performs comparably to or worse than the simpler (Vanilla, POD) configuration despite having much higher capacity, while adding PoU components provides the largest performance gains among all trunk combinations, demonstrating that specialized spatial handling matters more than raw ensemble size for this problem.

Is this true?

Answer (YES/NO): NO